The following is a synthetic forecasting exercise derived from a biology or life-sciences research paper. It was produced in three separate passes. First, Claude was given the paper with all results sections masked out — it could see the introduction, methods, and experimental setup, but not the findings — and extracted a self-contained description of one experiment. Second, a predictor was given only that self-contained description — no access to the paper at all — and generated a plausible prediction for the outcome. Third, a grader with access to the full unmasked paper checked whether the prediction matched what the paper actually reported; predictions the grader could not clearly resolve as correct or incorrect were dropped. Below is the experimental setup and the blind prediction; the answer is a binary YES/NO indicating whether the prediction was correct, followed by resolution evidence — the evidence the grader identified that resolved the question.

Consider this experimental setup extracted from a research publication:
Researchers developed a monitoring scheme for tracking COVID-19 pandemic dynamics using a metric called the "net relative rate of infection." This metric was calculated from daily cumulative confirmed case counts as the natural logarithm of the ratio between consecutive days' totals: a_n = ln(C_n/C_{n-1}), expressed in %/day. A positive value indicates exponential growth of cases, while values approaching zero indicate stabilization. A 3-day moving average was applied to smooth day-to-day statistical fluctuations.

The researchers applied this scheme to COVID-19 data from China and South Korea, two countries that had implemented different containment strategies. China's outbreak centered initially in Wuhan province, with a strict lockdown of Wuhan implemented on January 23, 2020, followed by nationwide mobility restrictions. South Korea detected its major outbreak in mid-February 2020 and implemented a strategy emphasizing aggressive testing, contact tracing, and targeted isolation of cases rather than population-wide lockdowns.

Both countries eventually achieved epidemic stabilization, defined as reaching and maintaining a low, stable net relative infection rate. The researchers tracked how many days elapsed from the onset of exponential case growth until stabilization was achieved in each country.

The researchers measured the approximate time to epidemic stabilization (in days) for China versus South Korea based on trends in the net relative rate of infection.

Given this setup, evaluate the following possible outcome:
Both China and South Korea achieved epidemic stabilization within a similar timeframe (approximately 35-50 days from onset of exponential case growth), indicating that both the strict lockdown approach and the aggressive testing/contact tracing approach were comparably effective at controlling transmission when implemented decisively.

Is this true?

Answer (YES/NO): NO